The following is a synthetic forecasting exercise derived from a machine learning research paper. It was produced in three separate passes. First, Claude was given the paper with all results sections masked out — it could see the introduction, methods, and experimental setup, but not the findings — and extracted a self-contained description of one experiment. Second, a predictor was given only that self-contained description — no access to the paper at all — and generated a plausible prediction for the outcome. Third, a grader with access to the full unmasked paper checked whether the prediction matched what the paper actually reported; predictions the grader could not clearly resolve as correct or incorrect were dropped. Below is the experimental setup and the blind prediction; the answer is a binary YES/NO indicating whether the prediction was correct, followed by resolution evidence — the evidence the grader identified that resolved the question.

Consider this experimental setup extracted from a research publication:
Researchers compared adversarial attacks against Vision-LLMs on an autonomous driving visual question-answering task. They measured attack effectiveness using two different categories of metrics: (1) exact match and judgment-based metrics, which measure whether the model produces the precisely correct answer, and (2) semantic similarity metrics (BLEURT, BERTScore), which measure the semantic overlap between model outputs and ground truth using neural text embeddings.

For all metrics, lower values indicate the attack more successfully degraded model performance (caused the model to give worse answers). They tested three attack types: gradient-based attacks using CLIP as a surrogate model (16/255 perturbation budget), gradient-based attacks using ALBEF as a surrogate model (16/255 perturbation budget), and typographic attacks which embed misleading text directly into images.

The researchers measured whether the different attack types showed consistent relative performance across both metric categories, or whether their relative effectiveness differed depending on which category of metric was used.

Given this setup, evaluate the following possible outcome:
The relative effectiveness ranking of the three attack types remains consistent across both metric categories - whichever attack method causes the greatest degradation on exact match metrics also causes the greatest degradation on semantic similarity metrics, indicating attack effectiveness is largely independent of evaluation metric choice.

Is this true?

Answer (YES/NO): NO